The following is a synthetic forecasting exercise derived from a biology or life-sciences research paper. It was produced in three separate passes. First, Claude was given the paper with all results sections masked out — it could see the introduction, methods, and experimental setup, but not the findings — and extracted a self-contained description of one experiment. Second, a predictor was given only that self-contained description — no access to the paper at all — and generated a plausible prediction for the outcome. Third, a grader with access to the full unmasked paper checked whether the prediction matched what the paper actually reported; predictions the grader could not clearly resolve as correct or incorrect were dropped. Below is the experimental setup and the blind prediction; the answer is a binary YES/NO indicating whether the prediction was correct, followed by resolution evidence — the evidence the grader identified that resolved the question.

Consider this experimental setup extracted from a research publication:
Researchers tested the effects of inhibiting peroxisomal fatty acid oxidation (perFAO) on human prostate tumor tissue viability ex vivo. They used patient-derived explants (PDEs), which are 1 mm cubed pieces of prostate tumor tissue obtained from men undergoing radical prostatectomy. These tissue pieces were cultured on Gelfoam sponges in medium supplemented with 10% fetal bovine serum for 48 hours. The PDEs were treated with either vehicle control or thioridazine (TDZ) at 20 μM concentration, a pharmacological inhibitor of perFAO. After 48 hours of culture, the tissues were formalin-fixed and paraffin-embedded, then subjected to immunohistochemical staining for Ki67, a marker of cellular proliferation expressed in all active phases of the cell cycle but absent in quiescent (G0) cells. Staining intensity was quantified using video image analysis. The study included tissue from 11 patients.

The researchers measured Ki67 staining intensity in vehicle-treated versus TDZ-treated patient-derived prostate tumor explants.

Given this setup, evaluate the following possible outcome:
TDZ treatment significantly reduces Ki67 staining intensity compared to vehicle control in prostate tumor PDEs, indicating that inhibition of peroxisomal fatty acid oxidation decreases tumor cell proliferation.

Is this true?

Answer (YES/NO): YES